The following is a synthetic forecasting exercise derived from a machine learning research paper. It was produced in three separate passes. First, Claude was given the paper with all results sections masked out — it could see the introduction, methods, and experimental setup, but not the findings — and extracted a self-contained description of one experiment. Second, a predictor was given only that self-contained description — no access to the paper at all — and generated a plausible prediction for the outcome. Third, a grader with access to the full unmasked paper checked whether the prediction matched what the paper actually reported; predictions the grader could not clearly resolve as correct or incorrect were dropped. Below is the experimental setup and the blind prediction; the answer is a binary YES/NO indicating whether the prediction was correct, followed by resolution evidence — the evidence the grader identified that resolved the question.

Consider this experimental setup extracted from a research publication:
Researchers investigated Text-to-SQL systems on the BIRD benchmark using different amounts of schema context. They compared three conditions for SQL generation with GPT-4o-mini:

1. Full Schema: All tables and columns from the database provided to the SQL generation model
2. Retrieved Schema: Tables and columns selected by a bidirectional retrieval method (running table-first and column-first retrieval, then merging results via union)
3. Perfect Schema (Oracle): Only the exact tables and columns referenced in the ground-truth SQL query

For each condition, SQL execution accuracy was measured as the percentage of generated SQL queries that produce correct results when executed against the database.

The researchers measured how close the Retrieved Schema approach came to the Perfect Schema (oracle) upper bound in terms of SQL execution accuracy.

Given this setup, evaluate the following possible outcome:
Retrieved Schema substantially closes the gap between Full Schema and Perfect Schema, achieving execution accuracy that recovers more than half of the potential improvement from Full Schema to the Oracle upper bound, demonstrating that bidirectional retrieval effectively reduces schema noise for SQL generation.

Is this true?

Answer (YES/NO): NO